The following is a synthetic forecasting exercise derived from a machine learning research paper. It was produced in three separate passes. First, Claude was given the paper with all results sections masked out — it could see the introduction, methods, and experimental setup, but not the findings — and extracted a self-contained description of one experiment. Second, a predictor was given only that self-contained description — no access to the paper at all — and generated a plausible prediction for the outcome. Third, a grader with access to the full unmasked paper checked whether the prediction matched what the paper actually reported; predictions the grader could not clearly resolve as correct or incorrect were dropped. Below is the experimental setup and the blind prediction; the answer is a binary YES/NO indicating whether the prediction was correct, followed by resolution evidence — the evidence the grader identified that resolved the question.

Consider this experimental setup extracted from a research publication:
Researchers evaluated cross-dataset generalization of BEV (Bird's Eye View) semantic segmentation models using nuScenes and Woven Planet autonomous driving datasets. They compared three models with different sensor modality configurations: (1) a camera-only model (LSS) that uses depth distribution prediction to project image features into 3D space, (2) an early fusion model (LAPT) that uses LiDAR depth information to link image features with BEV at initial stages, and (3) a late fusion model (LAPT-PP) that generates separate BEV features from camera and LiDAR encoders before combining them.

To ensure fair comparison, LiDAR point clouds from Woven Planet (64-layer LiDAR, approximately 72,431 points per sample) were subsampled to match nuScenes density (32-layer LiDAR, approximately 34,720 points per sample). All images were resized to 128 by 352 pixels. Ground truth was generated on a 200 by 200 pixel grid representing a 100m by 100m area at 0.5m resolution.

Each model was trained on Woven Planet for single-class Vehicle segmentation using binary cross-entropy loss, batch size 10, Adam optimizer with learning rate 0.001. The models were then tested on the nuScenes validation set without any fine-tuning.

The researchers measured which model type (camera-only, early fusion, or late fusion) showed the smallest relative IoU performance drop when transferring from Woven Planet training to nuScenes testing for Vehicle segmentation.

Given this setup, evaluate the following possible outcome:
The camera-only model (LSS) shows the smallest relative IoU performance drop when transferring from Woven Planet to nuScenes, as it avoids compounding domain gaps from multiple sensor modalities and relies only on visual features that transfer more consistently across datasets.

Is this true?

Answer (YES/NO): NO